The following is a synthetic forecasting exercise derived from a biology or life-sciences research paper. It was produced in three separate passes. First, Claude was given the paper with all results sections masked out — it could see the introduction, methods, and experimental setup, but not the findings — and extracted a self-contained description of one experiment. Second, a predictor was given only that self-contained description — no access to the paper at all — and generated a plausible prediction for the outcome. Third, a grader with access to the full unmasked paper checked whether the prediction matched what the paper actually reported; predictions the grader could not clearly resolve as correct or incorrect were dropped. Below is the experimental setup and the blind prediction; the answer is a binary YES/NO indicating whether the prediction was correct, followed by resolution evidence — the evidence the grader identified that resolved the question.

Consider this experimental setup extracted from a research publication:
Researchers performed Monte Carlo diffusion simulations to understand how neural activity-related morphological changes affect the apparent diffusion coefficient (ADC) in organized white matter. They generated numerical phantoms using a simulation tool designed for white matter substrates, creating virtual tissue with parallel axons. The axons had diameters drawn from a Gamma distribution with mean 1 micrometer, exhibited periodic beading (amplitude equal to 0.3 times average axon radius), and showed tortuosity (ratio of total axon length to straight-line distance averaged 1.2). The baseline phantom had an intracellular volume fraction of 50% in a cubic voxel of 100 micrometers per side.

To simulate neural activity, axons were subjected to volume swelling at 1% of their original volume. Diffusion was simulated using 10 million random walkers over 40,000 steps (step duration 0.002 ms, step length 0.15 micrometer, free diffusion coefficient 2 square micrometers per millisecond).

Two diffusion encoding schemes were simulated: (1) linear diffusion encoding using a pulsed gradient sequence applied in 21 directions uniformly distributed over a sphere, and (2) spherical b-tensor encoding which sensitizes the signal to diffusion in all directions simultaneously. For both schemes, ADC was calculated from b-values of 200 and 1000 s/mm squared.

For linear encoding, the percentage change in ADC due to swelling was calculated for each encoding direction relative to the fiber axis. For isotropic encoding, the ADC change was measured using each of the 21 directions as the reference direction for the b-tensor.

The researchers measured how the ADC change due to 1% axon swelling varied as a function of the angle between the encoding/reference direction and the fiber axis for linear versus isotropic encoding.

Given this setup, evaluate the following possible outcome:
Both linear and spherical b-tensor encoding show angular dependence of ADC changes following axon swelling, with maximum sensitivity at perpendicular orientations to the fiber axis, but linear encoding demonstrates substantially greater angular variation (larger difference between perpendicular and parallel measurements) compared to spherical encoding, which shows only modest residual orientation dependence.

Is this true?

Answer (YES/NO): NO